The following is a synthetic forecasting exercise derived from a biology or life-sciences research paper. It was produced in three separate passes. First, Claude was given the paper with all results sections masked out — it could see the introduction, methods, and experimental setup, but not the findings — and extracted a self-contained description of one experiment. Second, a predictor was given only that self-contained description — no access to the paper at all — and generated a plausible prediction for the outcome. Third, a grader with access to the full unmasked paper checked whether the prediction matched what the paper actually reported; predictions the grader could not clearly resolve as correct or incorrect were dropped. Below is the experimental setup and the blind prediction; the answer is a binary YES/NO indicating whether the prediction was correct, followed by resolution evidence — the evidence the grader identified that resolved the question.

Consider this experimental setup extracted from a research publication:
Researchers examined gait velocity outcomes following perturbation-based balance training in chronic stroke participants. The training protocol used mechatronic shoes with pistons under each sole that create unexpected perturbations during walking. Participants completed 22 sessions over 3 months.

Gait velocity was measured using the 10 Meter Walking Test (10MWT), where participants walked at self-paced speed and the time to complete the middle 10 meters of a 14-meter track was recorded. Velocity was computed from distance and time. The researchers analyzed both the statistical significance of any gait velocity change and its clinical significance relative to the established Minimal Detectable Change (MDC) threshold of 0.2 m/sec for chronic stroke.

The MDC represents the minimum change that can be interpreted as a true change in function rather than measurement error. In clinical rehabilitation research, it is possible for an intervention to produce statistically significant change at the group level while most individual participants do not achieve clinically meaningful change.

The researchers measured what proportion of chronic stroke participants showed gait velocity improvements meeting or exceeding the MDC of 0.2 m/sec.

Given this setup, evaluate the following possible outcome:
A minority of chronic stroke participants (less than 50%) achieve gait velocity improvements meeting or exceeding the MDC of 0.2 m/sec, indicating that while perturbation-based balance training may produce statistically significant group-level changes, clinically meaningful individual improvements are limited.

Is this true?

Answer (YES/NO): YES